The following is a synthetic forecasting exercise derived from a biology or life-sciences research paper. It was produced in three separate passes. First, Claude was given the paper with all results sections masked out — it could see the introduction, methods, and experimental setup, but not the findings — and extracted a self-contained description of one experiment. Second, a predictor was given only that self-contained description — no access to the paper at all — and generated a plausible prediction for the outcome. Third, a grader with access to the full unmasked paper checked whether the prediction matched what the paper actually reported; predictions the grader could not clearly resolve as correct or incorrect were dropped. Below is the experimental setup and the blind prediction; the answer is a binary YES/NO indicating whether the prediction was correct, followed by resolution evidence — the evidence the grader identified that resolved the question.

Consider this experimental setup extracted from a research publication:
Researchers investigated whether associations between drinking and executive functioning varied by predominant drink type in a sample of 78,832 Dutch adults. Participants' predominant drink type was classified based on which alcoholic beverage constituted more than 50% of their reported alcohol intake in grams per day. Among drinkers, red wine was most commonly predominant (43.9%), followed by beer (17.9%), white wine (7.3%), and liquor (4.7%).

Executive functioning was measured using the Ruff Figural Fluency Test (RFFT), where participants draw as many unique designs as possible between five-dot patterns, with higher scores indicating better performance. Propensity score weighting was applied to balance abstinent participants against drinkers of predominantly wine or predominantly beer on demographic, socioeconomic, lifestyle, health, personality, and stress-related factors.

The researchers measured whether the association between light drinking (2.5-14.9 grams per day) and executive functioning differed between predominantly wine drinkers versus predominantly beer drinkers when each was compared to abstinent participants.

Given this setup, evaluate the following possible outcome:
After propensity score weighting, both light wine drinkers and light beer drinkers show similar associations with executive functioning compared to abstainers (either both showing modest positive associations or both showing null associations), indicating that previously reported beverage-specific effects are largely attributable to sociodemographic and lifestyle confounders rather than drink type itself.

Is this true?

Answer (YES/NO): NO